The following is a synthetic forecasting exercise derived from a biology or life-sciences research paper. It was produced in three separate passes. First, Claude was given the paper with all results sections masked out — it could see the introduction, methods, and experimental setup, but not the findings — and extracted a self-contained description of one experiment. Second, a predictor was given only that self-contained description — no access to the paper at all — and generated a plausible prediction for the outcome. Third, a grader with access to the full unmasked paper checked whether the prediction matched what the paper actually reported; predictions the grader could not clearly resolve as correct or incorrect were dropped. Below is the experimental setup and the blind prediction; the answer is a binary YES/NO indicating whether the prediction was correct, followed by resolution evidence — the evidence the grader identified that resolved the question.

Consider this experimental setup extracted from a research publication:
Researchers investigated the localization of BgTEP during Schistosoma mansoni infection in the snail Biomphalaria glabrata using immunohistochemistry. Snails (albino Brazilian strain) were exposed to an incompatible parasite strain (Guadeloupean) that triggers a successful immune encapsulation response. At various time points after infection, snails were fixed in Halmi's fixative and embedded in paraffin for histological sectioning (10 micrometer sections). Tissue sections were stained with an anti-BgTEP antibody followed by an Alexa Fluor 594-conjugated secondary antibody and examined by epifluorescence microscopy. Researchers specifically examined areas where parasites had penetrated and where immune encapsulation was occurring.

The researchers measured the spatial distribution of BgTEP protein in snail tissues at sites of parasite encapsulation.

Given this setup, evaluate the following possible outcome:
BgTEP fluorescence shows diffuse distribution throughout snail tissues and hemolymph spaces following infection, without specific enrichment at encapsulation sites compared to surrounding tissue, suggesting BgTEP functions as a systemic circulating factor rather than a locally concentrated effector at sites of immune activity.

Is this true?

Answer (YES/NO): NO